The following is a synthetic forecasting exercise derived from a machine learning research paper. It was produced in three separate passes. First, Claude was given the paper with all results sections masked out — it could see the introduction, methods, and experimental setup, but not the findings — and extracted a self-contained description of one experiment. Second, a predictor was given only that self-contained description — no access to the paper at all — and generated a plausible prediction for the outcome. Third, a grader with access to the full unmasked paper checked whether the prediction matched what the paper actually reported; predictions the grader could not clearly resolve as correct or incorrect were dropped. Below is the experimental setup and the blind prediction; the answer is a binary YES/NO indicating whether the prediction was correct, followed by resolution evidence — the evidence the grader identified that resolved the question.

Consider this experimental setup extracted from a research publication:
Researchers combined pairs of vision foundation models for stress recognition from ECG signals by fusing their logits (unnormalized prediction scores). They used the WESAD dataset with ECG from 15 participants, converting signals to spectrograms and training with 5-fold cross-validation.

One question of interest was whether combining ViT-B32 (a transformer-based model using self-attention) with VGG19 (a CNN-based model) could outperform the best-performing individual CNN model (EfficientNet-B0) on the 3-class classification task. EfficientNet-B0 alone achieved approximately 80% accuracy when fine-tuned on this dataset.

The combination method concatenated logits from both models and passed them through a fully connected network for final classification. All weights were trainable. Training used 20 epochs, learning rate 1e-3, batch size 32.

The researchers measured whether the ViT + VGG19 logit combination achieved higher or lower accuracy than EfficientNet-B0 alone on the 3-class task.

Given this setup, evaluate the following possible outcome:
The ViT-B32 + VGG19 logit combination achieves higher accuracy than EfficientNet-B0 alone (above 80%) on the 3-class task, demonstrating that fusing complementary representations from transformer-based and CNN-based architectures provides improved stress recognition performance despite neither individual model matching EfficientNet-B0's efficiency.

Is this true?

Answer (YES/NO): NO